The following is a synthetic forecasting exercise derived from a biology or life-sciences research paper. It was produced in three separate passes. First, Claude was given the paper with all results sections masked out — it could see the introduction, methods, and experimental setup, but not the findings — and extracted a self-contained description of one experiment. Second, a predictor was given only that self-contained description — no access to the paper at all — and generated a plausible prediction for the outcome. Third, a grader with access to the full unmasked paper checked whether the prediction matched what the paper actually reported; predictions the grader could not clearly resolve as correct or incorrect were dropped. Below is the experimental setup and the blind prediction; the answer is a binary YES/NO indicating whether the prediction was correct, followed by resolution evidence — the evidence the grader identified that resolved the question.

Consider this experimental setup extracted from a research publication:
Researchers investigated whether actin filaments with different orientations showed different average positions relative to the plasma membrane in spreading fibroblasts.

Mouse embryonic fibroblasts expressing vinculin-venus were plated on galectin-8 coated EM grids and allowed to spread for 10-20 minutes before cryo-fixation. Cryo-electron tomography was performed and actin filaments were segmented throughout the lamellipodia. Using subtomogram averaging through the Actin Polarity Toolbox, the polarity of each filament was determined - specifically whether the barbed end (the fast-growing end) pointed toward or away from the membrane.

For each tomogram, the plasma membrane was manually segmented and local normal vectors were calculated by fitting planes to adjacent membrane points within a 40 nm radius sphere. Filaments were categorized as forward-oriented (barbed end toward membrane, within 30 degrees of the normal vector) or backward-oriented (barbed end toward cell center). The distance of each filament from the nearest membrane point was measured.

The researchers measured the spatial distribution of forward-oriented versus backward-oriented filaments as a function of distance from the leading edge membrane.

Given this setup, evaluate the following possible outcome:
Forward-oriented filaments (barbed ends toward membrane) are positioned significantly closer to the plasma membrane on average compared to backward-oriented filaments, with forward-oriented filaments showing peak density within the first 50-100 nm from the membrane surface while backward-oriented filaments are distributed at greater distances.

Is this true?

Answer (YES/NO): NO